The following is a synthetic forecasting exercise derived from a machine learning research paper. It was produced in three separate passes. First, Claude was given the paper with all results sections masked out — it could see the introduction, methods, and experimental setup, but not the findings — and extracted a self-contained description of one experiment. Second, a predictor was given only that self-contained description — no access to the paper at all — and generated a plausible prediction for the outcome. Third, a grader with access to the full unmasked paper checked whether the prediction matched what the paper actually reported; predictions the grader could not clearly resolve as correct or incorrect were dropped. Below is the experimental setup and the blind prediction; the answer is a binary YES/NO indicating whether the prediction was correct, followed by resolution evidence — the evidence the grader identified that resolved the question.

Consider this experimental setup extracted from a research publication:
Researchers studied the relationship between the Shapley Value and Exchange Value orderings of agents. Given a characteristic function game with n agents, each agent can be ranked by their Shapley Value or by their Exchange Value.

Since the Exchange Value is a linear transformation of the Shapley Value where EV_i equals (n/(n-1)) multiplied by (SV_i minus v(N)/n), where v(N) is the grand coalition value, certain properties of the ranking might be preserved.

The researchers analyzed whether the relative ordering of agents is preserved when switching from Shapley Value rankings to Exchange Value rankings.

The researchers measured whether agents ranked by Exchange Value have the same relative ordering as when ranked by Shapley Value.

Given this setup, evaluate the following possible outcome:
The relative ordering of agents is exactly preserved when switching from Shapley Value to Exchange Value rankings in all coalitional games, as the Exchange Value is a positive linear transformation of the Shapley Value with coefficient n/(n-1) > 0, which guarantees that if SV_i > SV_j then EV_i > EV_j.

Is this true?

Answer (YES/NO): YES